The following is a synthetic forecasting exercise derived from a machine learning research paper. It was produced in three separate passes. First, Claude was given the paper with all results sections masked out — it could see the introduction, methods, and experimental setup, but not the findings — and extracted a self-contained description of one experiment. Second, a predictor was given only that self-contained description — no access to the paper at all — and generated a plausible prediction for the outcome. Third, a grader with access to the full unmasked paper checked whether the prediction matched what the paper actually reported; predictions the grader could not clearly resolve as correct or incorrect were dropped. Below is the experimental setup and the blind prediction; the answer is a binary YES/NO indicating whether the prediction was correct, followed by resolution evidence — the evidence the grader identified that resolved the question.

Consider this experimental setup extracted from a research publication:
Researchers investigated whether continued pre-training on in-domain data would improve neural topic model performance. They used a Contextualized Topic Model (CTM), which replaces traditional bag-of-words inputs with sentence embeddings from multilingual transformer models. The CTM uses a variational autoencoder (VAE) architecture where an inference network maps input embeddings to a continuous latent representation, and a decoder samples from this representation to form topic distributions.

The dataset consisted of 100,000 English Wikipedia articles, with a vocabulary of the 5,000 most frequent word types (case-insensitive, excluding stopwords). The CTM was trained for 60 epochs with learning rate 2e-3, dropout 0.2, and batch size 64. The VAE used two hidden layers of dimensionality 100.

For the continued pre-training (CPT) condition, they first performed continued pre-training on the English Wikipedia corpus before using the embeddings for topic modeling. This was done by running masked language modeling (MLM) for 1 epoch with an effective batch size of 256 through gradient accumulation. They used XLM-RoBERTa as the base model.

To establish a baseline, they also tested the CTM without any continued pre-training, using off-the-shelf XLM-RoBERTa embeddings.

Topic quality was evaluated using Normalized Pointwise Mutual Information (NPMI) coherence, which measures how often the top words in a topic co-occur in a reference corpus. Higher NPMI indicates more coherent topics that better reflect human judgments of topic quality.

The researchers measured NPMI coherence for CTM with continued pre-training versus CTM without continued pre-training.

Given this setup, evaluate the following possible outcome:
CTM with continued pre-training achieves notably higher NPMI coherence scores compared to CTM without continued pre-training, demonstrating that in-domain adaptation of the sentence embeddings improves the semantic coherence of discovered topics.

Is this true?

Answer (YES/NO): NO